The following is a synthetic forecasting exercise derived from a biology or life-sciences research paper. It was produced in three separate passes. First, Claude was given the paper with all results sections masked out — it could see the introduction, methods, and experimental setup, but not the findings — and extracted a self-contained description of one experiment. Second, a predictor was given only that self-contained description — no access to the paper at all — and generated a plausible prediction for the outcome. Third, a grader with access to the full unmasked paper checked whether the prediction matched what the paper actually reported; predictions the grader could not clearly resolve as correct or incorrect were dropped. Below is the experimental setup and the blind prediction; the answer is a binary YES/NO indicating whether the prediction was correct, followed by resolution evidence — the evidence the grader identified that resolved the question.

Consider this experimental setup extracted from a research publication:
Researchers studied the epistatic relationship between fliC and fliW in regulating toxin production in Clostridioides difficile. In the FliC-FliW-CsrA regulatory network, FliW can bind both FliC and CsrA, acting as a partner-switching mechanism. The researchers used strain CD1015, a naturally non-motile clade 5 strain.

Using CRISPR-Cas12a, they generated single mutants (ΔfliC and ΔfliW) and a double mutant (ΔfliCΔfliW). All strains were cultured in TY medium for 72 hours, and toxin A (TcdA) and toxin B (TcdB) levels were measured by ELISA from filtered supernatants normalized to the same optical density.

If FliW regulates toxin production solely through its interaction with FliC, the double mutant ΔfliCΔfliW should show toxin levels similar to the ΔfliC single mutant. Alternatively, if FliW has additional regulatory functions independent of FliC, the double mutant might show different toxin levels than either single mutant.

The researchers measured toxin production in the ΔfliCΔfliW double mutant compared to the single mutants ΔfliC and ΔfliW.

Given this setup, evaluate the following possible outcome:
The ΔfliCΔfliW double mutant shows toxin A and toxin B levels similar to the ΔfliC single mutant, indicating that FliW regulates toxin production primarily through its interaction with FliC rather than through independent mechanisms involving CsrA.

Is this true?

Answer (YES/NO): NO